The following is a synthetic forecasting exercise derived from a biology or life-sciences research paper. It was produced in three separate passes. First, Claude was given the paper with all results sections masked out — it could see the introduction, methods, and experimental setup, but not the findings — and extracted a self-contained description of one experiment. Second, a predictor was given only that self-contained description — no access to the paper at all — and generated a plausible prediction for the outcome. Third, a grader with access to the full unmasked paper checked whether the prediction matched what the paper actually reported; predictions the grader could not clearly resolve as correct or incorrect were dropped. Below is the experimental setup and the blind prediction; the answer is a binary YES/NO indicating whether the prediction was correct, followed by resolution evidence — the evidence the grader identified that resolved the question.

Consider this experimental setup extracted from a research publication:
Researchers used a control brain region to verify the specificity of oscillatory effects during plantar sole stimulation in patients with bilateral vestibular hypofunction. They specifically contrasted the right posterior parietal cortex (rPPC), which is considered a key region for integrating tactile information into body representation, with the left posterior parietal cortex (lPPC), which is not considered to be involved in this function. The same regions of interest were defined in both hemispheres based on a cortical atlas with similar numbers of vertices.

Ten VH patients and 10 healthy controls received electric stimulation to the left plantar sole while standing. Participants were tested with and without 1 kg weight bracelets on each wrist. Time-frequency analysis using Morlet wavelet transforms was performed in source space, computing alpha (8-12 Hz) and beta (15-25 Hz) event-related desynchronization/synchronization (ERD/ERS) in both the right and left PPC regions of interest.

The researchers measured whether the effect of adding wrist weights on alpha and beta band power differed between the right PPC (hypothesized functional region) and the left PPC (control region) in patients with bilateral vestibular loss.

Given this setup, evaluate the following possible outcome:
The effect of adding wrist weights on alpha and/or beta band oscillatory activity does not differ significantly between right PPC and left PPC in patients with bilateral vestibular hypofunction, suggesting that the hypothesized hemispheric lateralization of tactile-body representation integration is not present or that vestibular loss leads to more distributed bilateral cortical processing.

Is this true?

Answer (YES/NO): NO